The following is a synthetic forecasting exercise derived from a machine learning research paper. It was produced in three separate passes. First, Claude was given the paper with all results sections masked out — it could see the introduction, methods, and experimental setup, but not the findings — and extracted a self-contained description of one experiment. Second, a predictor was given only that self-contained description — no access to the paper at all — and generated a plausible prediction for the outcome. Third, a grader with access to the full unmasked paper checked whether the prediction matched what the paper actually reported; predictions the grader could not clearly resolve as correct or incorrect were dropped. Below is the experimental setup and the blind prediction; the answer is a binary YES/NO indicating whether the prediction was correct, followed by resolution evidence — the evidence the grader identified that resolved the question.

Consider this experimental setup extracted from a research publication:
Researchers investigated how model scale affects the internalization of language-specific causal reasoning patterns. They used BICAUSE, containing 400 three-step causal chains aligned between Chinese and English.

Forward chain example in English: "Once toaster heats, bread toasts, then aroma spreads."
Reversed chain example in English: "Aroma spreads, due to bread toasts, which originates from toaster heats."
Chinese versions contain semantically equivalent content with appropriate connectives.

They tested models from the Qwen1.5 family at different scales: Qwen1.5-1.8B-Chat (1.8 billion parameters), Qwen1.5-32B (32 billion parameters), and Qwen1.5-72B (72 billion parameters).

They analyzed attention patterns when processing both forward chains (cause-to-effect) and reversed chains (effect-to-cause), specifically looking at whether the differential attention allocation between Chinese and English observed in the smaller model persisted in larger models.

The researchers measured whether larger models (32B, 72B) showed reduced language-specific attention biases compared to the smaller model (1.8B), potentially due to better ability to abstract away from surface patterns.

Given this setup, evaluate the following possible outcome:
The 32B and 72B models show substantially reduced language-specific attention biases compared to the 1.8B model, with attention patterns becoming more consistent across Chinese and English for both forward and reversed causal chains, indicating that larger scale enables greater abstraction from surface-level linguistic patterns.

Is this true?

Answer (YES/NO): NO